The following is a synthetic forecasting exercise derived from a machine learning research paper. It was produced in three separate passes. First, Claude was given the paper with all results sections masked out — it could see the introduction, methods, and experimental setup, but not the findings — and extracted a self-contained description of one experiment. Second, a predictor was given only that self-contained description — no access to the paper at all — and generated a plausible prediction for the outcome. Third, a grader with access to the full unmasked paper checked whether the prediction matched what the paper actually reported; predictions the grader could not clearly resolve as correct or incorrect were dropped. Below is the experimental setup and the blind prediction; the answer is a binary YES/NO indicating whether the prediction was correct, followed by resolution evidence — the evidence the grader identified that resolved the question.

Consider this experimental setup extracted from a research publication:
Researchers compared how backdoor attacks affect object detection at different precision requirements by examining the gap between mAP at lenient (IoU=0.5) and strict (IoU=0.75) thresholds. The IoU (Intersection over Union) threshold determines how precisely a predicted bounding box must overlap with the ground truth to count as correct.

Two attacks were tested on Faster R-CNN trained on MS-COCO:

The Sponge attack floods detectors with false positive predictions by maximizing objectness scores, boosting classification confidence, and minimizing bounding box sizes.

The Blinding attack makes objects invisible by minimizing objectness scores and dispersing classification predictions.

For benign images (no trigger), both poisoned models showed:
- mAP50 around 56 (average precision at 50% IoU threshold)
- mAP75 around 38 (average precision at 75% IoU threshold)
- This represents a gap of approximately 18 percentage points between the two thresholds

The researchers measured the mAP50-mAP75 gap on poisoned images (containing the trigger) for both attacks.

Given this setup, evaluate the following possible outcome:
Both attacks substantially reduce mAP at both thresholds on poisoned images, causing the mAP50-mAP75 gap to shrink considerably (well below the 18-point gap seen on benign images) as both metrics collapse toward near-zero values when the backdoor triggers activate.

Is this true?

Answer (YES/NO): NO